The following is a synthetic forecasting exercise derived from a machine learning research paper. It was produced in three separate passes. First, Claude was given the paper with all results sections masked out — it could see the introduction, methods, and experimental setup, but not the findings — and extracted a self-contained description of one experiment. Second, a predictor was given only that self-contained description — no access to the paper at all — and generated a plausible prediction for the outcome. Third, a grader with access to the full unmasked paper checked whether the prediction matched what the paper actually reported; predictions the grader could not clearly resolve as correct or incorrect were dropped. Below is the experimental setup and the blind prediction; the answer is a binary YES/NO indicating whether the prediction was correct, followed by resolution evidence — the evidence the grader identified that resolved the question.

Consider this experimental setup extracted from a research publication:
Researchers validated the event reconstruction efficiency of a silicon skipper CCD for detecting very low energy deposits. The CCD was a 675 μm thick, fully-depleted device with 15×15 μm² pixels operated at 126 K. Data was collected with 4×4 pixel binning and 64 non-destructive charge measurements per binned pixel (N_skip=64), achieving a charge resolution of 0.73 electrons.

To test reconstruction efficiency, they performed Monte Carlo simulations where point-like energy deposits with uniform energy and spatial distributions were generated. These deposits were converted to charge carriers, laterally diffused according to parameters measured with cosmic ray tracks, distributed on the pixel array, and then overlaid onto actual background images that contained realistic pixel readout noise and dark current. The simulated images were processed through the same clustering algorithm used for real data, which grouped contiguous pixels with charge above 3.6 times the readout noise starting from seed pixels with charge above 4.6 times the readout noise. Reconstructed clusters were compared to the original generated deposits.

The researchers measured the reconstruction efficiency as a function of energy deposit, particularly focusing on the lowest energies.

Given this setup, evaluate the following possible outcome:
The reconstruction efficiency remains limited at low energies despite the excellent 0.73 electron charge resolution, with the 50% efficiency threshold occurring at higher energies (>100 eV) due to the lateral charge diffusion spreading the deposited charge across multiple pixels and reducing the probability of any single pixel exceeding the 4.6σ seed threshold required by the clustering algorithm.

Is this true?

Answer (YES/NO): NO